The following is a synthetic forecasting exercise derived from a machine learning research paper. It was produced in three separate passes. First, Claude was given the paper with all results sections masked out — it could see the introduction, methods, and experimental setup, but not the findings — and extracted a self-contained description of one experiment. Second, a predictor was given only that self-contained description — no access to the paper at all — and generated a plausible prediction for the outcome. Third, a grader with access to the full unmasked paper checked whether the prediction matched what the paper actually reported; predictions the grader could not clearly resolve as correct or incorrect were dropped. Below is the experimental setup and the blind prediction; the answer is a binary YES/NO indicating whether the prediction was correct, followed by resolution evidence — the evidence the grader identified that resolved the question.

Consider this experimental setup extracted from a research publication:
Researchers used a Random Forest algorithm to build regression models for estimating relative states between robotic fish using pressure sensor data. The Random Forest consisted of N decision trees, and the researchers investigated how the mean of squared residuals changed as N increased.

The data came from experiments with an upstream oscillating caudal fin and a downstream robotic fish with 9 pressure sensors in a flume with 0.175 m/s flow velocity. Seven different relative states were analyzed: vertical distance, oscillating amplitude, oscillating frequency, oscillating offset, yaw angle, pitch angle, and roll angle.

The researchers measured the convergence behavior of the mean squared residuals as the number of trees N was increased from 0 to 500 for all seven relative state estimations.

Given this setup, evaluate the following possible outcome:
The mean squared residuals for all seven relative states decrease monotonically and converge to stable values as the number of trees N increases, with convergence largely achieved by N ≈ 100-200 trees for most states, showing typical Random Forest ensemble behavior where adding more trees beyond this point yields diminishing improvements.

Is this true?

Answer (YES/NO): NO